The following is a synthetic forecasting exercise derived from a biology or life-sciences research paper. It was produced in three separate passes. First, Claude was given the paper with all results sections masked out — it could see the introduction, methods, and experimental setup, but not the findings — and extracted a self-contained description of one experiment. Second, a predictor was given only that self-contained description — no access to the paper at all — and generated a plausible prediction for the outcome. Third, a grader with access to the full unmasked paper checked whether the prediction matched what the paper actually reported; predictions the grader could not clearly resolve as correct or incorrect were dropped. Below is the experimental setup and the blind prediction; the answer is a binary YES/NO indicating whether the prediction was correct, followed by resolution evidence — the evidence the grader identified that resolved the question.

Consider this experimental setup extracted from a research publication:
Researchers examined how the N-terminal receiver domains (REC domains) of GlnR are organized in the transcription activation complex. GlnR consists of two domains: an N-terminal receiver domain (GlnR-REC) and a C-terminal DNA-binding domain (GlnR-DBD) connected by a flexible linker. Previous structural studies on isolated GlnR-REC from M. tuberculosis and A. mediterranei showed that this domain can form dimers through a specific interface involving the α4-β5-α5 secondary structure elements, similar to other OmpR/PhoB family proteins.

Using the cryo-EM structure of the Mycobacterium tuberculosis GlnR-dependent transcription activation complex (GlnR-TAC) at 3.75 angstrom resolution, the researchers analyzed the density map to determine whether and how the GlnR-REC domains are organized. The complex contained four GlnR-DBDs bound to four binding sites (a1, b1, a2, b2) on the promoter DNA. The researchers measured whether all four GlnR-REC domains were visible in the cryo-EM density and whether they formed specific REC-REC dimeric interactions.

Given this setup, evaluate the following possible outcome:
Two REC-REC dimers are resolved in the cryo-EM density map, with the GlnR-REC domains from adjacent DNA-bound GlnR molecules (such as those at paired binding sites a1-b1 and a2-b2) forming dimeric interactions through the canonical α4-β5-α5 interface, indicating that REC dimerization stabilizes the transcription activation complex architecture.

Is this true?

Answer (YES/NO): NO